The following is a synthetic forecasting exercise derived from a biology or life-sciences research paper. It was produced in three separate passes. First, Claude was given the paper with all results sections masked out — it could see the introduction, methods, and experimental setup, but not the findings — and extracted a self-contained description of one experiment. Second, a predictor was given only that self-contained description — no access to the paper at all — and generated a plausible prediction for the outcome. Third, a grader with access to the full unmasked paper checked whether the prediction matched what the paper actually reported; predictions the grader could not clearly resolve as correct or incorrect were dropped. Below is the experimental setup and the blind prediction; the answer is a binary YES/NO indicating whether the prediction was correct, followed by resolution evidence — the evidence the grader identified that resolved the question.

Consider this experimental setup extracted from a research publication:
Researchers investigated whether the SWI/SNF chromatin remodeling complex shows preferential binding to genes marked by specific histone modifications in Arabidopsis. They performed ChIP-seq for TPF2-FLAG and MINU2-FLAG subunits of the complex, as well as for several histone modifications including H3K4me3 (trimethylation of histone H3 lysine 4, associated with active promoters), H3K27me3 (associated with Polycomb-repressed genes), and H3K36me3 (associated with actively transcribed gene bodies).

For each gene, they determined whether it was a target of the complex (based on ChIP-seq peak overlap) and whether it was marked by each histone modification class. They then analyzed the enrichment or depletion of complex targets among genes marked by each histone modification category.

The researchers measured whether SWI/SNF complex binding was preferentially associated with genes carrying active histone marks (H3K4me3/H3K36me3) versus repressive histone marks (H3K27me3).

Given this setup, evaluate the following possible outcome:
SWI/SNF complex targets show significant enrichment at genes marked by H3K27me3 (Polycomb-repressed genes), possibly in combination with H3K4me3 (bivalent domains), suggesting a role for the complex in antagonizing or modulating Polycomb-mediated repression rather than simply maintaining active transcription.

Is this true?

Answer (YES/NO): NO